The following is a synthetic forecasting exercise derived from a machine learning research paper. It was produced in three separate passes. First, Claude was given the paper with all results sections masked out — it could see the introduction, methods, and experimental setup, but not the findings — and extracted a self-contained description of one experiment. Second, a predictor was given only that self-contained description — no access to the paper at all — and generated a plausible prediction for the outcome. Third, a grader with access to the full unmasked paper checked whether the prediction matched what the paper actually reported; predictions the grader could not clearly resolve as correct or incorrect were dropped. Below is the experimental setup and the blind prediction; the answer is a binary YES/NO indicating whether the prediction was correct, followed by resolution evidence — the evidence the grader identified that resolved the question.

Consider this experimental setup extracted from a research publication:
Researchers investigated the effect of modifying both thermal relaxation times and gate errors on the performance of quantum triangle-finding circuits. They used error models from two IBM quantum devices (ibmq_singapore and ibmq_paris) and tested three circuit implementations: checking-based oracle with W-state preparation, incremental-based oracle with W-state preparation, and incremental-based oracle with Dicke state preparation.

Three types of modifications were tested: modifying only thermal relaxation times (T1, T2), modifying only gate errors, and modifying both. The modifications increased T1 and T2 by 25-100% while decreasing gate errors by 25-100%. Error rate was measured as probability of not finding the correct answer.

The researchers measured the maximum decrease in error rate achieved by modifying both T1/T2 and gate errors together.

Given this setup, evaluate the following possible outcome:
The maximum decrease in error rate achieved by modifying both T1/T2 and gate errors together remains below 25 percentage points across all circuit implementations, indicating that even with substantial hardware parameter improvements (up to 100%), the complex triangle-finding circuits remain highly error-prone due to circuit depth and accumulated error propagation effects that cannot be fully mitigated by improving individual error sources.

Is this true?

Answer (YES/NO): YES